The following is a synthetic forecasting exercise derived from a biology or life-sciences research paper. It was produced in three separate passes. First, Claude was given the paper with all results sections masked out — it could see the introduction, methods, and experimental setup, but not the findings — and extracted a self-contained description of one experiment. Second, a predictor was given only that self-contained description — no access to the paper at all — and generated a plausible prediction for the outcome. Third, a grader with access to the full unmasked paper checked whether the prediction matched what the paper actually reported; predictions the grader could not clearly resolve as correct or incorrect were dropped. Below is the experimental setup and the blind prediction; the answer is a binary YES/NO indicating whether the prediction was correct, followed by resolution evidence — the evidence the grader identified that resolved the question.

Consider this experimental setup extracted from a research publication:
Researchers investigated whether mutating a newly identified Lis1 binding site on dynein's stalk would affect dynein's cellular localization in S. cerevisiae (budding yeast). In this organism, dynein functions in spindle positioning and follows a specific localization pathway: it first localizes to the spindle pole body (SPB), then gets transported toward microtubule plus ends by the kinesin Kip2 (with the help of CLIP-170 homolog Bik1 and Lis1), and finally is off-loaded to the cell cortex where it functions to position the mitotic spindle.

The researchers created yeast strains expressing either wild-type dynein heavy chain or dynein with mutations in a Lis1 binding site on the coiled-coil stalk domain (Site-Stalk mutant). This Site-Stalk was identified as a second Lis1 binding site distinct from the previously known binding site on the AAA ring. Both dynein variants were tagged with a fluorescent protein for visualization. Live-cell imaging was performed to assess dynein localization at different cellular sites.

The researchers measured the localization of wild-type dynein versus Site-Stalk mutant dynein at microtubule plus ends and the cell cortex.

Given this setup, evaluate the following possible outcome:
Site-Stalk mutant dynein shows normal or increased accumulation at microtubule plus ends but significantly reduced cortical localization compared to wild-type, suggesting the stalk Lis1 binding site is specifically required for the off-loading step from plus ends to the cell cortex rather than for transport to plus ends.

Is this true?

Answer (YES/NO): NO